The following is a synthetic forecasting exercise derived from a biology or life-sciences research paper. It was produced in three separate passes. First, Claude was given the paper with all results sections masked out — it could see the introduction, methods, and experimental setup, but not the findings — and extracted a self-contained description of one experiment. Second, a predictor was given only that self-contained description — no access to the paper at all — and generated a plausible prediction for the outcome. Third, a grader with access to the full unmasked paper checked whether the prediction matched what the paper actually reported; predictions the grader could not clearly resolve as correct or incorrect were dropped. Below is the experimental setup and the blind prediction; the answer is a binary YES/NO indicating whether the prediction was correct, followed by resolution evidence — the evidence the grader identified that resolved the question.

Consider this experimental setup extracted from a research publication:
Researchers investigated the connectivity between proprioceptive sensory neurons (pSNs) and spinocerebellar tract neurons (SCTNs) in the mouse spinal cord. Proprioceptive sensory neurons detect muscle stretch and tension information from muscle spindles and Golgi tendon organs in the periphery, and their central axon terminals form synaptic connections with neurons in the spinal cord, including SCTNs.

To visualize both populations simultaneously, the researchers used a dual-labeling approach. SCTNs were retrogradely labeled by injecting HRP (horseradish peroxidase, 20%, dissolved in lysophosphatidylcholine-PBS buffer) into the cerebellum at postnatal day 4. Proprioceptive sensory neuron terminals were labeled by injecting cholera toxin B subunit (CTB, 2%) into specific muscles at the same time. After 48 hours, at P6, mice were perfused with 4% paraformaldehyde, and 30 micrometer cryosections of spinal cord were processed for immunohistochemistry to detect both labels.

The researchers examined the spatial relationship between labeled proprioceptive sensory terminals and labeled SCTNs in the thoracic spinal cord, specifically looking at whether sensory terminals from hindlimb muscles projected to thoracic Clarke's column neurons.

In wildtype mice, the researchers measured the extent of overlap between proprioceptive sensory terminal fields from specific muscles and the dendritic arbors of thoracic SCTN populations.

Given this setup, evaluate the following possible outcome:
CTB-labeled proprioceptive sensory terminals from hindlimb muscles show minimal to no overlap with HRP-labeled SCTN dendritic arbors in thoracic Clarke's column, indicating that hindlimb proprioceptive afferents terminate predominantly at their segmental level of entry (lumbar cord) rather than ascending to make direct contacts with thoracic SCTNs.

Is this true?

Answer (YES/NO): NO